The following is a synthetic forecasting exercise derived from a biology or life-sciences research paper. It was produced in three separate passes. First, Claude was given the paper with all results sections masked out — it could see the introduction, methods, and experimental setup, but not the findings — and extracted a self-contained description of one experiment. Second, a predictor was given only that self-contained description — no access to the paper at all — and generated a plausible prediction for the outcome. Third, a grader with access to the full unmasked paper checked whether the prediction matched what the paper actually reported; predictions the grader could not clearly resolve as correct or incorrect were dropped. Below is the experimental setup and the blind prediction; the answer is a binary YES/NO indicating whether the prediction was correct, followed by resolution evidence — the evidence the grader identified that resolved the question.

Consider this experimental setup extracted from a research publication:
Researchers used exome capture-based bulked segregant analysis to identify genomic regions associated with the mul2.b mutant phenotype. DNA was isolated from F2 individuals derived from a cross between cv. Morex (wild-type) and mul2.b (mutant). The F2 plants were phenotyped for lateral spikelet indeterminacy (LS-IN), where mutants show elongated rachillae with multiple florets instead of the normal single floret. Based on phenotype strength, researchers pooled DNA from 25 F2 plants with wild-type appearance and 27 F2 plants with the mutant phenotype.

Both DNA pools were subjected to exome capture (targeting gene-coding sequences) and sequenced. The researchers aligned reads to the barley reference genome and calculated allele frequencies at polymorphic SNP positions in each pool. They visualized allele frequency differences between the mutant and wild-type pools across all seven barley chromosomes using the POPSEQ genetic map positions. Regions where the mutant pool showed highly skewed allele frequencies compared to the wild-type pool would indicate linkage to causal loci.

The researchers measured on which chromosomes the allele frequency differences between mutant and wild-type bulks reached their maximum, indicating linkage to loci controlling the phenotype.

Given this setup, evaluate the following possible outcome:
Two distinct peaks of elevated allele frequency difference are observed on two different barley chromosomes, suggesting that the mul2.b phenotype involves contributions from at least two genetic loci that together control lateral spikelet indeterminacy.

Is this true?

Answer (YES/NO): YES